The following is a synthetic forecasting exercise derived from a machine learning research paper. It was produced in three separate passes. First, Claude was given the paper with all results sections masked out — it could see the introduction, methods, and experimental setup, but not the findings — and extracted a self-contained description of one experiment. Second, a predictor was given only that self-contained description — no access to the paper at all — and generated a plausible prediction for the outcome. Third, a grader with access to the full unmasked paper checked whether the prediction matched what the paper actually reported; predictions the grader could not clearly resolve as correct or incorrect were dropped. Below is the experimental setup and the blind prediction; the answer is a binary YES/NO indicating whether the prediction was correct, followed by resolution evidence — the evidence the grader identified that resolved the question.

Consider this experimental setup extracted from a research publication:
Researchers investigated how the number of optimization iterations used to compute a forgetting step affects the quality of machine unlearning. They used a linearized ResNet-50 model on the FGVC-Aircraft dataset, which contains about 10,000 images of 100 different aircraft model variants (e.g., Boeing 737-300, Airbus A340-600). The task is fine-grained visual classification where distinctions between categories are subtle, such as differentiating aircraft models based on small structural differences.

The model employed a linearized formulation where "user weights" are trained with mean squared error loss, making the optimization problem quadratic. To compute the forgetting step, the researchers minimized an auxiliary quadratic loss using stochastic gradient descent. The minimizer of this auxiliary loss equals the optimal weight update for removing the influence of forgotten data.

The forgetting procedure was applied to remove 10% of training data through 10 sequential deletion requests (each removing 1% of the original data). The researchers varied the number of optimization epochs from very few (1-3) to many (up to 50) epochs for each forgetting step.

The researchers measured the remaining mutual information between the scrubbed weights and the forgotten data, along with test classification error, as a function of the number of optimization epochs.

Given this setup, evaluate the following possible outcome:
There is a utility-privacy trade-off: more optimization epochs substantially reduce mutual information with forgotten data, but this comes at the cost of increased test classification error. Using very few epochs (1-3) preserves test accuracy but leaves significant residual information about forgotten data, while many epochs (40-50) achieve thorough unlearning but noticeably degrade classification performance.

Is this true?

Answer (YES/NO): NO